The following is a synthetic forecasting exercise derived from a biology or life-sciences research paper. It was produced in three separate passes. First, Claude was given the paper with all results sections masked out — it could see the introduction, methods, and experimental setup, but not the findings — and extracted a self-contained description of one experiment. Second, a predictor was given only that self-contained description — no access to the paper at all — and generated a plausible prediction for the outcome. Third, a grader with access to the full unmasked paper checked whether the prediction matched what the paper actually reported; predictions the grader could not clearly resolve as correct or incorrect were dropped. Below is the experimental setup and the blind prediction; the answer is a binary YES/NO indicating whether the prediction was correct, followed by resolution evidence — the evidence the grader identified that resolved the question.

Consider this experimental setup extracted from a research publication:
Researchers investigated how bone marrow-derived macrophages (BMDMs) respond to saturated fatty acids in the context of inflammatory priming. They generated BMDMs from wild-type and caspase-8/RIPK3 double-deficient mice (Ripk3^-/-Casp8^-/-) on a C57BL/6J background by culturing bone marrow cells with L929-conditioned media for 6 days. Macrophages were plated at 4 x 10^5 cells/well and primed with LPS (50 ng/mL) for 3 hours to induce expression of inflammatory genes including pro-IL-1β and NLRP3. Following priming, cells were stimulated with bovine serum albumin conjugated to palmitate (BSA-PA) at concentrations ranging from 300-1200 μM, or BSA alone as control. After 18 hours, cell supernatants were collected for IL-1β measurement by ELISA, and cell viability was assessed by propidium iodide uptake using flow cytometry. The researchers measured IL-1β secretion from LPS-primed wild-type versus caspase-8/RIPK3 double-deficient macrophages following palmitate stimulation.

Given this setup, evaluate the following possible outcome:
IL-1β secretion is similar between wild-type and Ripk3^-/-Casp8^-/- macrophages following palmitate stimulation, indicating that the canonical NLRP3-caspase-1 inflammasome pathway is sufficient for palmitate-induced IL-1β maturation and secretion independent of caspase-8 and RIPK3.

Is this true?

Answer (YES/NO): NO